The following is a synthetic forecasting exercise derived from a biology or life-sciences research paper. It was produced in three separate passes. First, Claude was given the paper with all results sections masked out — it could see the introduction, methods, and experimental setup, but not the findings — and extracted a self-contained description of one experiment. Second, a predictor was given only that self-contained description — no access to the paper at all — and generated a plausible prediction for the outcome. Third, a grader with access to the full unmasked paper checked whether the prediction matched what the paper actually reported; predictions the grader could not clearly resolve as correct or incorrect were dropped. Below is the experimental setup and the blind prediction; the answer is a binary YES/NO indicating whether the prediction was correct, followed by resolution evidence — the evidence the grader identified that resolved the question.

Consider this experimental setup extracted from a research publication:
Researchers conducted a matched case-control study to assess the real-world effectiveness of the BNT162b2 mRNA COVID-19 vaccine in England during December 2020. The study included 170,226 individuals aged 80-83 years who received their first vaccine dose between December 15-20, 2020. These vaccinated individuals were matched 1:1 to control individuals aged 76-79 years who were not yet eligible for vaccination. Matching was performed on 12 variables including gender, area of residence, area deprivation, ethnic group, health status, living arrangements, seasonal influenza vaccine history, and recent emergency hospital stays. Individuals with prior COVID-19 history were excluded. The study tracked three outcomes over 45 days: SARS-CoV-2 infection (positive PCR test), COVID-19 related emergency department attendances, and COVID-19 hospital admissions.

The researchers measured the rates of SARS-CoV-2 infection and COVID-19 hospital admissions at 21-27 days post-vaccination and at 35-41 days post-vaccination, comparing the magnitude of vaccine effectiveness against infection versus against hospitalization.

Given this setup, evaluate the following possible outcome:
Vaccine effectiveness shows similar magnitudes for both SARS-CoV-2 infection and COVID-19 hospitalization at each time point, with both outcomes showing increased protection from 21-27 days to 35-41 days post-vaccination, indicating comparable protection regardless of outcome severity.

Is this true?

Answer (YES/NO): YES